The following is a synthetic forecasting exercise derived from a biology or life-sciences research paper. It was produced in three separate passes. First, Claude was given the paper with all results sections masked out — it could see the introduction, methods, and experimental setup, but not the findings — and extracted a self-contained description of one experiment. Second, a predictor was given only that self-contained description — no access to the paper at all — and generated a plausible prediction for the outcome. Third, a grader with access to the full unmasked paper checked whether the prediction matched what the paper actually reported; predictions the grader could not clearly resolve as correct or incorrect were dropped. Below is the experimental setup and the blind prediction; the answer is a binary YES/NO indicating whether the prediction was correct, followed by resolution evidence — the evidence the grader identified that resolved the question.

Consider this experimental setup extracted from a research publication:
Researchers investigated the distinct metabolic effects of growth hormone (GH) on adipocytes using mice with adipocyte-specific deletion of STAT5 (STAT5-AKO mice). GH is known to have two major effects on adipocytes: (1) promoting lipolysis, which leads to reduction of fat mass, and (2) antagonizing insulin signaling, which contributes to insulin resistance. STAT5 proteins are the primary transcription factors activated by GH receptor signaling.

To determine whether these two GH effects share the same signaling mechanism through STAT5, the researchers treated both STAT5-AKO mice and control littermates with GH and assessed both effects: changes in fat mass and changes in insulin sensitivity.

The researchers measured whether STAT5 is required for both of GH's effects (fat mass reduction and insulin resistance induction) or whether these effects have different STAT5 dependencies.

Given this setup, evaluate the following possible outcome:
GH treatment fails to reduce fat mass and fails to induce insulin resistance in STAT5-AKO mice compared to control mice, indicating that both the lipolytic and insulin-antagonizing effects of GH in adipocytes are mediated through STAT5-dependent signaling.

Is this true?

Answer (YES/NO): NO